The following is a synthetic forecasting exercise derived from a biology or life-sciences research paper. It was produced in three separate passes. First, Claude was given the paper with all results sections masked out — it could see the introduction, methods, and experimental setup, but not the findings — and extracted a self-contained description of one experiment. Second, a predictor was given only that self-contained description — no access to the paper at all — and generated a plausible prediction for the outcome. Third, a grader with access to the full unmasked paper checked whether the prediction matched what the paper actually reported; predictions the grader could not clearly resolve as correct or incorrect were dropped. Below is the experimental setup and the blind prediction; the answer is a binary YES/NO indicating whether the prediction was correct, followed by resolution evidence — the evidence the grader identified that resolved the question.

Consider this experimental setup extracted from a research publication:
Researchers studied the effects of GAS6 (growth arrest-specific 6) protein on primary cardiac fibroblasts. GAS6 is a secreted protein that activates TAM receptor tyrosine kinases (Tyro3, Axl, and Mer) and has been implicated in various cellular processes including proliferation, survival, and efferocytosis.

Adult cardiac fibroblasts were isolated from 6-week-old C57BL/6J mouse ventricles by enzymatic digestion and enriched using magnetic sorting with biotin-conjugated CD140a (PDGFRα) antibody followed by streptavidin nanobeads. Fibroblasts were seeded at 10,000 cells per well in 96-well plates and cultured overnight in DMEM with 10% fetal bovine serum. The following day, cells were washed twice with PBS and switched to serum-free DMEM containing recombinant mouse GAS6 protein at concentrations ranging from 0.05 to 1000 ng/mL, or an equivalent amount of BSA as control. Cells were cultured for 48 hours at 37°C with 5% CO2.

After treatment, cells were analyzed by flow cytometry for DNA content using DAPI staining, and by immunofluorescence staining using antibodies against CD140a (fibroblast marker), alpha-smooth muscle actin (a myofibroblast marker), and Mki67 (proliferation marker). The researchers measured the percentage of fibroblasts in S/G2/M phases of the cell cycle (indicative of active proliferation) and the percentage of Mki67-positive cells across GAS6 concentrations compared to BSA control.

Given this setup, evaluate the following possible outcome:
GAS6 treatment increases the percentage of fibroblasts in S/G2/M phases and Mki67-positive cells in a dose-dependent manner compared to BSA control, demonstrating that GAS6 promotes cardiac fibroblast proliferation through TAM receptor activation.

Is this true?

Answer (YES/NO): NO